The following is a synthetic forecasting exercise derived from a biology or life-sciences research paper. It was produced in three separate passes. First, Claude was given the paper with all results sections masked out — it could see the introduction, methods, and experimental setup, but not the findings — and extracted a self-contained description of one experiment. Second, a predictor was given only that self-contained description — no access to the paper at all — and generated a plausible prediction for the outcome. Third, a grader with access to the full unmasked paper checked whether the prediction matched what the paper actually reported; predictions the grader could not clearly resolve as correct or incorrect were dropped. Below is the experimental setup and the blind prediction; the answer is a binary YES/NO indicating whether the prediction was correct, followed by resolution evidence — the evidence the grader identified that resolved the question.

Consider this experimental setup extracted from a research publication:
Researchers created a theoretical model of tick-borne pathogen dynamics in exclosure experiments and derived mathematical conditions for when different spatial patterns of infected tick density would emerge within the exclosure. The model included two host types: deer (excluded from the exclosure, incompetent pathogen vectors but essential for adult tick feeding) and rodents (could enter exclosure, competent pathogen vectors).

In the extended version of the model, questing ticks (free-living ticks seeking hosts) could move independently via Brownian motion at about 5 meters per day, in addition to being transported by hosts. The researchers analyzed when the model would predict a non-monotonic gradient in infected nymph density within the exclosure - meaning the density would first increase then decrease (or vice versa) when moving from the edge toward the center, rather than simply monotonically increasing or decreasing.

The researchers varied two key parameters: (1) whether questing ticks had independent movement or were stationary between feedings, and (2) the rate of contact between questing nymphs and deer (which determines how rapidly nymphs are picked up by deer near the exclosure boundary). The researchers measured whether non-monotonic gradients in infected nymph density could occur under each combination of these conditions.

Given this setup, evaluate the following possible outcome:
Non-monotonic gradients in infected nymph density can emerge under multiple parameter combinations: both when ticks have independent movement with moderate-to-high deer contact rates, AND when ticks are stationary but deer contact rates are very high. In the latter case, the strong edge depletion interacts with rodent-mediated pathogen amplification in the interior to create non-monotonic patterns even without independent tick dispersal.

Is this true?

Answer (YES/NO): NO